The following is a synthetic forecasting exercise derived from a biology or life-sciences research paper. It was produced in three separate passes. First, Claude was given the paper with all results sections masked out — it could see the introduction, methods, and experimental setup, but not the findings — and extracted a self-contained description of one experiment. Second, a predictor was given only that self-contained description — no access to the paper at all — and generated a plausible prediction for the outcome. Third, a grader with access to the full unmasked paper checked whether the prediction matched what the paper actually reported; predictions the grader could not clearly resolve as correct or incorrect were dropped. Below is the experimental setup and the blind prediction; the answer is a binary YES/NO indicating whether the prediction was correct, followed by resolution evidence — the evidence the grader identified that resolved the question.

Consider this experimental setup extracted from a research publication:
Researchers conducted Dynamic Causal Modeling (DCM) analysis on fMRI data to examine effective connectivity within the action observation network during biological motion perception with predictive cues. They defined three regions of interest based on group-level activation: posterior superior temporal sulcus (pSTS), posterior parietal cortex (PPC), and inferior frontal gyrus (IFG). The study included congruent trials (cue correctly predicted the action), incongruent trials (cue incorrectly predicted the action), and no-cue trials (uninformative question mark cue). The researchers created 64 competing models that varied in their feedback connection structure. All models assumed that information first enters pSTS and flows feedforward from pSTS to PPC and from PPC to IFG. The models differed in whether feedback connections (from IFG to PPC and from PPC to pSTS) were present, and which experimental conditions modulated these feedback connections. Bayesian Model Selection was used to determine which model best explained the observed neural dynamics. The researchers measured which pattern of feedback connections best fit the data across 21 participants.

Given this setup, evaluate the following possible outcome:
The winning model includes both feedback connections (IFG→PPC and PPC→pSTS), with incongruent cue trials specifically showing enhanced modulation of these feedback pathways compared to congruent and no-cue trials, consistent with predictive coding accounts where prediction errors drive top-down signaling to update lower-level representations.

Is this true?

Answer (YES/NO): NO